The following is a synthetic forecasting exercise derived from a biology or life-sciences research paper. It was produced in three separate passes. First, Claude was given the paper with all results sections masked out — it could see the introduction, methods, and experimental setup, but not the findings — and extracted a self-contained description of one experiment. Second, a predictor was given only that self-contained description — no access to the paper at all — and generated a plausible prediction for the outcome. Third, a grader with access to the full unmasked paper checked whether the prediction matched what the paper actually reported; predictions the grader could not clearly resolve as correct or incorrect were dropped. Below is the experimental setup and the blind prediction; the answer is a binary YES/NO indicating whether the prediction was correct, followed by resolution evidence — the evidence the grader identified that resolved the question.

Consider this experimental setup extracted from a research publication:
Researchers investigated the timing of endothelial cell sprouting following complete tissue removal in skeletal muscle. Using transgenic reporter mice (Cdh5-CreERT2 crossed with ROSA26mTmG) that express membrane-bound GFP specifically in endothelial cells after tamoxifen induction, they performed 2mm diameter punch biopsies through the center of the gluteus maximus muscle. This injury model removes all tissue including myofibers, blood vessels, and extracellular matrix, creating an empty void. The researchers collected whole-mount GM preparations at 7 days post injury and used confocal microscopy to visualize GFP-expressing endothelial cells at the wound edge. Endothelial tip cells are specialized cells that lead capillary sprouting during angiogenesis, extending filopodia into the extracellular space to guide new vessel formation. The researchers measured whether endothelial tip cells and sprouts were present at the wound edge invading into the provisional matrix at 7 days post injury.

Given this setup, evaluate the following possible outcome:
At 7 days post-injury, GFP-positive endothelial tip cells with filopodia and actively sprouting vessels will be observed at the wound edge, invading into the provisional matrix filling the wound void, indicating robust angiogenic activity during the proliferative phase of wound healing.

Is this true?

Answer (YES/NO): YES